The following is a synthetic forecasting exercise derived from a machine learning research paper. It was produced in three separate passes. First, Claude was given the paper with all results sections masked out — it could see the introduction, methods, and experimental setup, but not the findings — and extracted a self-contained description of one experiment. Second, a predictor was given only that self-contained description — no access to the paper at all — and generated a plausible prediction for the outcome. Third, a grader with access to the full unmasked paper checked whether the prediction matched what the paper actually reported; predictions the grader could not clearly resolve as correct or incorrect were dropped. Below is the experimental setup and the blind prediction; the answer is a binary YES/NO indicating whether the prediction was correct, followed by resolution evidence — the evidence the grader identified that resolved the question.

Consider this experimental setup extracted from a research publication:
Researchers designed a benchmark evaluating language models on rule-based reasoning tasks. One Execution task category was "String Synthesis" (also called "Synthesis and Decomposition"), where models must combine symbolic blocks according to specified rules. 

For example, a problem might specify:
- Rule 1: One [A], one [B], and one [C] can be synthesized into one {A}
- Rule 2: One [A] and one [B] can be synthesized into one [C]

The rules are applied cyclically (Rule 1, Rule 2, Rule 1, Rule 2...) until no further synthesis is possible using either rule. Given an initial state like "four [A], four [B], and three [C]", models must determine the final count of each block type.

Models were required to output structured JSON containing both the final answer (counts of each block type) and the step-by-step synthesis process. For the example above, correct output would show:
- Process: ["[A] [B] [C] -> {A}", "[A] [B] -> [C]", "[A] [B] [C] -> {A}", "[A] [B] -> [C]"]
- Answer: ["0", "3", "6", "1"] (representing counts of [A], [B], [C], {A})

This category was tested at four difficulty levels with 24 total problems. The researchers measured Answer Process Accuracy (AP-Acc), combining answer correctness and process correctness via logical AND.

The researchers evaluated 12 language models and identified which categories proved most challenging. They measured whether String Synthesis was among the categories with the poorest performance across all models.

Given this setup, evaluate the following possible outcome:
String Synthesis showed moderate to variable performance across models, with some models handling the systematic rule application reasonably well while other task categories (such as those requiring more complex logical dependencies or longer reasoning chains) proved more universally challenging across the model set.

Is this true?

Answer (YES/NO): NO